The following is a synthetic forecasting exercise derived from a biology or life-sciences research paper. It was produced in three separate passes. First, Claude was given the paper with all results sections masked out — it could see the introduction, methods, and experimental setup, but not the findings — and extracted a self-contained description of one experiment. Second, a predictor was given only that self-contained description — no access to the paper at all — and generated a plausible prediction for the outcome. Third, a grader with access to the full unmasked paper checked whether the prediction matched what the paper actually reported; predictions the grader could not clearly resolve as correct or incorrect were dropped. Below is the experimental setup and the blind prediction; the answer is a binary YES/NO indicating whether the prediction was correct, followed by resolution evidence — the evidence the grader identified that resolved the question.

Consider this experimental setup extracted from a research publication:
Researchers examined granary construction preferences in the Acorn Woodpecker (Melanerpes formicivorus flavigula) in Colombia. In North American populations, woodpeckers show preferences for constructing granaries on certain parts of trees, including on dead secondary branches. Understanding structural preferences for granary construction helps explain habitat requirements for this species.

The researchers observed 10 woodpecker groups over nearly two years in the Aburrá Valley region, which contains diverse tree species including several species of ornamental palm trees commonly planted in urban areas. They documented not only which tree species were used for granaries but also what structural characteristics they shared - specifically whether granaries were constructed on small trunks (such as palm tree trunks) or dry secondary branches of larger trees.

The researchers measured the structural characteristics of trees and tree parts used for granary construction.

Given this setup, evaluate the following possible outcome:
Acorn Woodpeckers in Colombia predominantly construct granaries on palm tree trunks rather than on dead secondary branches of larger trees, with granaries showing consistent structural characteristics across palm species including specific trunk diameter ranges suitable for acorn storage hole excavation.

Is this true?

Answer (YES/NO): NO